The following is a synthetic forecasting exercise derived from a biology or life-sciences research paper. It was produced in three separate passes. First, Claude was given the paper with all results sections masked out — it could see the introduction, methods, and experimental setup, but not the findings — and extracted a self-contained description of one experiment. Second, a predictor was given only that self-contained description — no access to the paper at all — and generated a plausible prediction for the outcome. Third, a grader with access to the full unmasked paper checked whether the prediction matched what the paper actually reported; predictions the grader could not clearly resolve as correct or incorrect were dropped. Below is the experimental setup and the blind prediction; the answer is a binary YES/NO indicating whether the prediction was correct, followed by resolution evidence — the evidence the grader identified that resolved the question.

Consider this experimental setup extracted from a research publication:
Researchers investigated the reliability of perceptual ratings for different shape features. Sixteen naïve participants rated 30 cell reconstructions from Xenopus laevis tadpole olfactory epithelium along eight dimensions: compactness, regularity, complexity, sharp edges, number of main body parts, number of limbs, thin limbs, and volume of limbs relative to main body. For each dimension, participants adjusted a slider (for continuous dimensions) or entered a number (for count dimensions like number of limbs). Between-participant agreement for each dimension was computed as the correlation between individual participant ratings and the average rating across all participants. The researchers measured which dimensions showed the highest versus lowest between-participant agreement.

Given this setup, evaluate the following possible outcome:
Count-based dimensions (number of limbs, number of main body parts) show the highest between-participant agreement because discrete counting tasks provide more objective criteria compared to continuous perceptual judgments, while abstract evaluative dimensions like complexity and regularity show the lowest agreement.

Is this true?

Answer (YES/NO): NO